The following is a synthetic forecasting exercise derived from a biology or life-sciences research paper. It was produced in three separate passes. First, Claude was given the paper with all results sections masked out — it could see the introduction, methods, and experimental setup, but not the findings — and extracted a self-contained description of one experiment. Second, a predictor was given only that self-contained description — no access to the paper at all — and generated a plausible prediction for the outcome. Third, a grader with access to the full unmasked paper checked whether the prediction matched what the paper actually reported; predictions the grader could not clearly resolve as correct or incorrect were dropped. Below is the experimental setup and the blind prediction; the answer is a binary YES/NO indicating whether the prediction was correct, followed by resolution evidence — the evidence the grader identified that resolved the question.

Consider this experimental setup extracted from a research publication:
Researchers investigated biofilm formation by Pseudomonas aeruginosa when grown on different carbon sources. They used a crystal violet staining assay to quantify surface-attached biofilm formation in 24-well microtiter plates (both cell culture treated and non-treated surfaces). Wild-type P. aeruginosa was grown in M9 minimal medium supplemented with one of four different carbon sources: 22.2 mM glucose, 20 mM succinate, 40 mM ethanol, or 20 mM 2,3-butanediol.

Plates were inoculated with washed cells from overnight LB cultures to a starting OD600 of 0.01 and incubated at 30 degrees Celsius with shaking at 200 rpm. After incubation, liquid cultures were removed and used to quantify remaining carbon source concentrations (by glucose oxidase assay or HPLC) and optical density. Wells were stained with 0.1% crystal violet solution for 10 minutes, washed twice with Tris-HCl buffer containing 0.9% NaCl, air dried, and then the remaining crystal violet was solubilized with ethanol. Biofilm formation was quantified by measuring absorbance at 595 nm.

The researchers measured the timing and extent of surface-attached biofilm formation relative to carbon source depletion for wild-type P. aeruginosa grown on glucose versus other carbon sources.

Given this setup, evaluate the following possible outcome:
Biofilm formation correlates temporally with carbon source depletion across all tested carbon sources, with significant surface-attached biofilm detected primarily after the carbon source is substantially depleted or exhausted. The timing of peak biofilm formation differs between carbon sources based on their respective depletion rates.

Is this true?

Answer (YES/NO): NO